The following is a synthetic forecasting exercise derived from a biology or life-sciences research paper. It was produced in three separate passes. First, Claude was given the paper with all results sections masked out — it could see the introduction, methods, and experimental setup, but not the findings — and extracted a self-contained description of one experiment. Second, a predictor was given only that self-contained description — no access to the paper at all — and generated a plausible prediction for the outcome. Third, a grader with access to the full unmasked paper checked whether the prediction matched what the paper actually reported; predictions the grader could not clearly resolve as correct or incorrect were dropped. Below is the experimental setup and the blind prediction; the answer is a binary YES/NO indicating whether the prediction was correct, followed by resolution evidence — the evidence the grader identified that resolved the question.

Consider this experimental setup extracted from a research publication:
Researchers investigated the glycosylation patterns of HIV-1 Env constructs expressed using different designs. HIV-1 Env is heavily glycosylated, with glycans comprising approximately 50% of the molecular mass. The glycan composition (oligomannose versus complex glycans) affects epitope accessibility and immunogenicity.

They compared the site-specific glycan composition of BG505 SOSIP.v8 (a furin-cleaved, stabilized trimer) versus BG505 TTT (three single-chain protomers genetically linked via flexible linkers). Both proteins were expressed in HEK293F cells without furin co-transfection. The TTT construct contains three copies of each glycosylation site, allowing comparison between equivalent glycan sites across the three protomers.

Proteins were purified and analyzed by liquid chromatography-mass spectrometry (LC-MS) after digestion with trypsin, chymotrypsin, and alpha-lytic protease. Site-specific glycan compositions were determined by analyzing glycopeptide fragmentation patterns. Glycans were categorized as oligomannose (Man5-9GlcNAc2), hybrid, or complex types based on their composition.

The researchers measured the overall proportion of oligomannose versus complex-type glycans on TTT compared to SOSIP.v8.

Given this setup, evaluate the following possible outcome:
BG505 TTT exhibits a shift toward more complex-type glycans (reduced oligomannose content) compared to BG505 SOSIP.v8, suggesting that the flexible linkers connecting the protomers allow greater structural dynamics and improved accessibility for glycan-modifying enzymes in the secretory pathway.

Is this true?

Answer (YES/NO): NO